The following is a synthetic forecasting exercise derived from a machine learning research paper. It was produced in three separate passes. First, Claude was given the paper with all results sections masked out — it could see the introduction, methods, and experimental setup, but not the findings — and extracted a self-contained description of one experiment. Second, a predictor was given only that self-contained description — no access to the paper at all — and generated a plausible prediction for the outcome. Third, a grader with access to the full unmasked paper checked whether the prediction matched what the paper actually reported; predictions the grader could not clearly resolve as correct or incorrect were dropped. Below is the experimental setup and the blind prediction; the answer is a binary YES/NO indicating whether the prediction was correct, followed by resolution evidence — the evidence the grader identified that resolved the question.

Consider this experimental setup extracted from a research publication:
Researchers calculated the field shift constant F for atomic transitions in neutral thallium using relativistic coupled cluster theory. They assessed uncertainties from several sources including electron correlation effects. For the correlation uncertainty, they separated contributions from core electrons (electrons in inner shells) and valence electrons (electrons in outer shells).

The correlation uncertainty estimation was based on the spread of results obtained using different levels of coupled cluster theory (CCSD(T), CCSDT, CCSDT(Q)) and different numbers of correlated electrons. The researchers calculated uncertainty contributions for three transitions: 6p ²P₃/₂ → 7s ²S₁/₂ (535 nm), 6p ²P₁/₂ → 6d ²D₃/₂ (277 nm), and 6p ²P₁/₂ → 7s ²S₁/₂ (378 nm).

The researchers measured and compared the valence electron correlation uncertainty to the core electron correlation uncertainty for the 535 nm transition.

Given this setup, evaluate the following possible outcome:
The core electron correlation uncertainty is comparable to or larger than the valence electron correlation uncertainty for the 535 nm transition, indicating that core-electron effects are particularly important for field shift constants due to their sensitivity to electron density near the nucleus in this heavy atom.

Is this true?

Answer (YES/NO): YES